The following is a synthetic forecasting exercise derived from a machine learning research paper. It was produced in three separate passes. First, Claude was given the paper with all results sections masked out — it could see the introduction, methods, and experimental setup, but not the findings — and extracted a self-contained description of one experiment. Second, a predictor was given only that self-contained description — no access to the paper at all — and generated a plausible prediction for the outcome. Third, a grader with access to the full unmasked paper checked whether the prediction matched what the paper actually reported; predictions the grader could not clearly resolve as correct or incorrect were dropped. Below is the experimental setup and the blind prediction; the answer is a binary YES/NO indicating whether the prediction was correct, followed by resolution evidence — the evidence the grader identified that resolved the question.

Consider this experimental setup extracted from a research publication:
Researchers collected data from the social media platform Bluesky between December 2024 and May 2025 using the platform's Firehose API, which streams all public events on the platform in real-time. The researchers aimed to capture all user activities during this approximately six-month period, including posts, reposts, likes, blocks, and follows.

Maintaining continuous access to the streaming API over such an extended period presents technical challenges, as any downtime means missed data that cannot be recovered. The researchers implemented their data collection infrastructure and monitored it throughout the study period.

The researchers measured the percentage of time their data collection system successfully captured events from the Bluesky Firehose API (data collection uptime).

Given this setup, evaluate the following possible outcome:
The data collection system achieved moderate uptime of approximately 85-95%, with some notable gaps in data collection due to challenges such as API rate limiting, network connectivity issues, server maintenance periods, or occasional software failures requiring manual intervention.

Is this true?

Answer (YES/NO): NO